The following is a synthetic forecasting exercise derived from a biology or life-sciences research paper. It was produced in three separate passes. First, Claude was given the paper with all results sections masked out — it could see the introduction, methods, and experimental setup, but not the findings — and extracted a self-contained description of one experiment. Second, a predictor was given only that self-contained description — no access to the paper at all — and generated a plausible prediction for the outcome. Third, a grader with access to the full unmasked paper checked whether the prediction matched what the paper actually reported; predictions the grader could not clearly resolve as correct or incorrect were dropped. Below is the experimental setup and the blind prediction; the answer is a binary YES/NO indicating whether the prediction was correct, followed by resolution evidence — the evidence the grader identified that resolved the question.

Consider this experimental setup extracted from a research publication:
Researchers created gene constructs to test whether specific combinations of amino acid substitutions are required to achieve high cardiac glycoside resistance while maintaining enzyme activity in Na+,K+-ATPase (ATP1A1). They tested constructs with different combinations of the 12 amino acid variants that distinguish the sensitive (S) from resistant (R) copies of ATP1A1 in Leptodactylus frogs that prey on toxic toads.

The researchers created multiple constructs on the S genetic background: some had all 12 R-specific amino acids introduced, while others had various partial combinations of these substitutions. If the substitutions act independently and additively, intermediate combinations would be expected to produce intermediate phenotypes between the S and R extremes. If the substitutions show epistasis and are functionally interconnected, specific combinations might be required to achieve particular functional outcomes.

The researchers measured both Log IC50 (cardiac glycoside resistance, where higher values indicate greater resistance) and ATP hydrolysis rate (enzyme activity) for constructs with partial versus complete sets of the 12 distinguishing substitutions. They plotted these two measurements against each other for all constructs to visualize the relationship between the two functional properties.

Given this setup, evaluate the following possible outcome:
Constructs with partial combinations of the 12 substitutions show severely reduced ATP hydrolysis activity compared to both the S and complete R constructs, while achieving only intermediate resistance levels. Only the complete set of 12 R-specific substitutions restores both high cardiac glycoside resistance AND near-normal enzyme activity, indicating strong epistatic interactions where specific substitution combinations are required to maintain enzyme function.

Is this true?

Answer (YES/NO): NO